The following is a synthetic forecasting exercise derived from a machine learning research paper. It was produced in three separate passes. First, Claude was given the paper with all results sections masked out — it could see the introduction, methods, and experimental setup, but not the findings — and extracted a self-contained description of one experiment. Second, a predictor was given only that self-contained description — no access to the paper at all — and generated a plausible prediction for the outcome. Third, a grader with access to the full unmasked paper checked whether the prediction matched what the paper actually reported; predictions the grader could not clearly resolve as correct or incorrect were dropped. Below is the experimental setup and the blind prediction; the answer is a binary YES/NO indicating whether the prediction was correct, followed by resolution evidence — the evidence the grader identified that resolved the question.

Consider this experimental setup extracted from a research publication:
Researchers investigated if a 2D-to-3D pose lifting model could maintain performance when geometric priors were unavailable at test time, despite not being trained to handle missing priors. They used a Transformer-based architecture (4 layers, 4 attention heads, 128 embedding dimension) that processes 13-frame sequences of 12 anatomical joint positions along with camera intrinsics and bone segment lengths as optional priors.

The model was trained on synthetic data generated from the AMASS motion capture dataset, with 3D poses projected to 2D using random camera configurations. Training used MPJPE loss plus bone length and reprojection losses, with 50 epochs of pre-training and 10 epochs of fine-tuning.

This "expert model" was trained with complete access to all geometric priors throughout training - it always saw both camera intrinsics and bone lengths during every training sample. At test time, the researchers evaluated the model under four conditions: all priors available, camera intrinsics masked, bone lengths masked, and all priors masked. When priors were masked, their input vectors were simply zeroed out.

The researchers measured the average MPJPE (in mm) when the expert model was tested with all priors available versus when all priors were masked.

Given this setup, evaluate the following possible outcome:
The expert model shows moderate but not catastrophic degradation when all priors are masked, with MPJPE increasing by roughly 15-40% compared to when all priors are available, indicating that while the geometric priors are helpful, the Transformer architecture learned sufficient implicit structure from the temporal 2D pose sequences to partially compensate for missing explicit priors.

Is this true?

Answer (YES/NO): NO